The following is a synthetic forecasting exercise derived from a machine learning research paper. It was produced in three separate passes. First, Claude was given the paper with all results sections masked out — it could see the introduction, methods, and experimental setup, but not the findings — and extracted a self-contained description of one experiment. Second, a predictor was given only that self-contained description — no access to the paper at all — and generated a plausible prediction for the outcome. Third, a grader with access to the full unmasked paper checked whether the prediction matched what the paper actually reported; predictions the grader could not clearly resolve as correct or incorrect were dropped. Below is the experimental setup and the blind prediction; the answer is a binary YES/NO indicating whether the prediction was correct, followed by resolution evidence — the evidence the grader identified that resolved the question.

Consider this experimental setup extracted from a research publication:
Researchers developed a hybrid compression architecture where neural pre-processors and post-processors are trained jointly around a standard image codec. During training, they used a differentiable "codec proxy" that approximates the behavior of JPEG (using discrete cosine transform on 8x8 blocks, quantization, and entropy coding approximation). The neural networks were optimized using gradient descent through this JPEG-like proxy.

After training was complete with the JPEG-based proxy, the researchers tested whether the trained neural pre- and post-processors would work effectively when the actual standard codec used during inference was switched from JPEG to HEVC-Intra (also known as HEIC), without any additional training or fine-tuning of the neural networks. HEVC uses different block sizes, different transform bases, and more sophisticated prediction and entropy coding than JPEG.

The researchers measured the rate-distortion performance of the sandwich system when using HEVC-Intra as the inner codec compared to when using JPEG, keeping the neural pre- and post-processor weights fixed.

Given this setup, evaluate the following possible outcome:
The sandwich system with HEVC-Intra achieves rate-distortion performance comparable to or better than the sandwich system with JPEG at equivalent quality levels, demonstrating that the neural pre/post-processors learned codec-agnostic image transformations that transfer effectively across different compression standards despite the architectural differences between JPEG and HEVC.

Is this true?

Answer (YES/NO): YES